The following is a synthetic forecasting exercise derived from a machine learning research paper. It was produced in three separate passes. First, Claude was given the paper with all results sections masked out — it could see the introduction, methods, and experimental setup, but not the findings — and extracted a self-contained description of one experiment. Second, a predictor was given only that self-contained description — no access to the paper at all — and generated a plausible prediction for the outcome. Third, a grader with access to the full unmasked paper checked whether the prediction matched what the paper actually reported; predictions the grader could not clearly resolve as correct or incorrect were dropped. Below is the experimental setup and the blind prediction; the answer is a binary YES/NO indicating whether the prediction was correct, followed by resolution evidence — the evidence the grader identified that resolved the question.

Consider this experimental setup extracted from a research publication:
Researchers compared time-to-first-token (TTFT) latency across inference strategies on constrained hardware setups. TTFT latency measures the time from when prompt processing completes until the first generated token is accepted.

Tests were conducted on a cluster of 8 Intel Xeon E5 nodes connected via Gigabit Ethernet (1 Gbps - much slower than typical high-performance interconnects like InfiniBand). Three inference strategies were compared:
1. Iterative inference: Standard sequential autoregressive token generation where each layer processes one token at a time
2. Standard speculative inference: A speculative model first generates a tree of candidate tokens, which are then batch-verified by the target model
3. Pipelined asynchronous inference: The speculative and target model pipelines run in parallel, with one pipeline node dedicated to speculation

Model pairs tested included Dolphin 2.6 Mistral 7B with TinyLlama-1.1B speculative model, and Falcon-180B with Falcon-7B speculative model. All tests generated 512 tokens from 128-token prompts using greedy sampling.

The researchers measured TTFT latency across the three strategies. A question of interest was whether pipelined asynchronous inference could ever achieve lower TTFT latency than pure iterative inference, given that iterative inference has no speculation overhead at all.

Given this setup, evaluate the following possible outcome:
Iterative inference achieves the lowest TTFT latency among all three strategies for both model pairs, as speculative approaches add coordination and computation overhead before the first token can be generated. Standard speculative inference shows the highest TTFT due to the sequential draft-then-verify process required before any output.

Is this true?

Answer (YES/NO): NO